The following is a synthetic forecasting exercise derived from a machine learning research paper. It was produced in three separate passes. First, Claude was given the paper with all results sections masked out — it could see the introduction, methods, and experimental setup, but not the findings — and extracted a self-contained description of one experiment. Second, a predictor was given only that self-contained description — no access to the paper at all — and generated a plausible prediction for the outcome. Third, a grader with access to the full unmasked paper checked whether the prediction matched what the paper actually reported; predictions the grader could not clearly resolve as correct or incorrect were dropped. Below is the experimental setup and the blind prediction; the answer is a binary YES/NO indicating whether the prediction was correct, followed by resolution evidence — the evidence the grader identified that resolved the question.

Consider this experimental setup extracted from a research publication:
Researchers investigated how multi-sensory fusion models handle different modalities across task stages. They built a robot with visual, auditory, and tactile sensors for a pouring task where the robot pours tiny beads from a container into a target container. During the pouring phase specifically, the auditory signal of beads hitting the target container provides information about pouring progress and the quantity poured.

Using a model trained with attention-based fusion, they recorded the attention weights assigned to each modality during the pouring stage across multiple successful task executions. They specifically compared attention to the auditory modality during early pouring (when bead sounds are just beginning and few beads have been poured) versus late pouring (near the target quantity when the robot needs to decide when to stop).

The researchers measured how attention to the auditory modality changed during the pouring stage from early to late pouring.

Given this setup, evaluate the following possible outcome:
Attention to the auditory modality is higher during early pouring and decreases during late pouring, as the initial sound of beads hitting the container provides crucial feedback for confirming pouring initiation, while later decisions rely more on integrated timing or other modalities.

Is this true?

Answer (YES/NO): NO